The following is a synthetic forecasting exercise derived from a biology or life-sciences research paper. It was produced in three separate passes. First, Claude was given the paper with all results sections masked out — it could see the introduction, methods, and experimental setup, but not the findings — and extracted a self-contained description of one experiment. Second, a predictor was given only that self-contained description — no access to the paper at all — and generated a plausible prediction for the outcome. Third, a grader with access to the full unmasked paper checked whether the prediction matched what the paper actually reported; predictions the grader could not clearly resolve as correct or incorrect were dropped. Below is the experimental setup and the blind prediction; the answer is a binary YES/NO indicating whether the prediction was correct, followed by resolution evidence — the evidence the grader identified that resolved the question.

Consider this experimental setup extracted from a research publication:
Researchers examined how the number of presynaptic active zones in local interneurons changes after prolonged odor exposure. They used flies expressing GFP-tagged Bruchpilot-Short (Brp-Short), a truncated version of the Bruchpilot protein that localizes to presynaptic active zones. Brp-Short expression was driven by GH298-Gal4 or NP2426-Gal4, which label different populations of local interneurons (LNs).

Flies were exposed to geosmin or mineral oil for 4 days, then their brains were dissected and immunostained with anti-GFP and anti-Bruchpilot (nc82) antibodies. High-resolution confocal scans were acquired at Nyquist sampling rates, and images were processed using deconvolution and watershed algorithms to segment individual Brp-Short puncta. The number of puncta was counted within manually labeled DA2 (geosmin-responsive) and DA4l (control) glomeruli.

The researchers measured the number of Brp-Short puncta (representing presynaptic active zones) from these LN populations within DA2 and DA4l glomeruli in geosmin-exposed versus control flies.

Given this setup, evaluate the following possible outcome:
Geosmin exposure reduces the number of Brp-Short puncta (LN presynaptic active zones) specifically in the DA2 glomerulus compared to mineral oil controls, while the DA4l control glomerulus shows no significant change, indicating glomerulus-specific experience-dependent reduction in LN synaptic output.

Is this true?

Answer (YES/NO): NO